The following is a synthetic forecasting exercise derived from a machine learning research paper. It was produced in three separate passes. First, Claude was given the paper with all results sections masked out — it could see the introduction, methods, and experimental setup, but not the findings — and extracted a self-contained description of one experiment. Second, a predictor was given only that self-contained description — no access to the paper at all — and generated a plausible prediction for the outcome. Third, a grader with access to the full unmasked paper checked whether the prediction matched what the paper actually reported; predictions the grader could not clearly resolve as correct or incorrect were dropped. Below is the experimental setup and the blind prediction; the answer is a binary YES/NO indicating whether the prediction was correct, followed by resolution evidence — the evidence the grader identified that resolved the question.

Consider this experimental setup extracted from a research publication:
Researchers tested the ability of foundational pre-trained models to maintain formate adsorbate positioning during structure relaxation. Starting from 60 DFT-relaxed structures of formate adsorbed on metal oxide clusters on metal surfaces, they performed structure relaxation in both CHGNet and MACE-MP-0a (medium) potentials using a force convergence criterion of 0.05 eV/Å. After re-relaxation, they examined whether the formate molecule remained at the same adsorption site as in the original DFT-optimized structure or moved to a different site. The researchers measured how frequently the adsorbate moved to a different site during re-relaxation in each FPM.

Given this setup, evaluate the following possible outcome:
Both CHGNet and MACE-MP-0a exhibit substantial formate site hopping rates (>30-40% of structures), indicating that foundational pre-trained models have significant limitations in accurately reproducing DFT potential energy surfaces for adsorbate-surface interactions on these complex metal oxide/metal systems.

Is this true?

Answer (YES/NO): NO